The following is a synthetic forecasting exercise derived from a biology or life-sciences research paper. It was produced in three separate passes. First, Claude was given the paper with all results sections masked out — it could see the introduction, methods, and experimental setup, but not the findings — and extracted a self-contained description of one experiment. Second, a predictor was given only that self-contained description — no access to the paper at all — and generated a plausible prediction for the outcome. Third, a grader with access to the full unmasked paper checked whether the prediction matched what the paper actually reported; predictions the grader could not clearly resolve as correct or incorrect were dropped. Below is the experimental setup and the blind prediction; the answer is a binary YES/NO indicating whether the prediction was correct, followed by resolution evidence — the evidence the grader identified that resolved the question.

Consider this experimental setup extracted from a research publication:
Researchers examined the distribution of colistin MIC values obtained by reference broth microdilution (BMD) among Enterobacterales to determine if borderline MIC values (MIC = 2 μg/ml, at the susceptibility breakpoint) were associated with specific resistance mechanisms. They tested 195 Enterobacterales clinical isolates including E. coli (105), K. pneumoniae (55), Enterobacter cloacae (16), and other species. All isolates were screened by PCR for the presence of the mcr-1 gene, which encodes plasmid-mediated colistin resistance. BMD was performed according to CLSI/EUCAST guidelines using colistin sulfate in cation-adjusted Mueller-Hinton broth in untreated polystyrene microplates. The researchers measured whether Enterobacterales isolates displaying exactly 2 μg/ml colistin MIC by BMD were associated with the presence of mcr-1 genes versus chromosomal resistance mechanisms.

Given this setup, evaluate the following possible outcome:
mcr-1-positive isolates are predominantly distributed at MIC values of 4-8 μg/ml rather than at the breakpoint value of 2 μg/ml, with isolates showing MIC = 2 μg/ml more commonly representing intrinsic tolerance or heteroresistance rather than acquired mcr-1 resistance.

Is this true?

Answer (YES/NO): NO